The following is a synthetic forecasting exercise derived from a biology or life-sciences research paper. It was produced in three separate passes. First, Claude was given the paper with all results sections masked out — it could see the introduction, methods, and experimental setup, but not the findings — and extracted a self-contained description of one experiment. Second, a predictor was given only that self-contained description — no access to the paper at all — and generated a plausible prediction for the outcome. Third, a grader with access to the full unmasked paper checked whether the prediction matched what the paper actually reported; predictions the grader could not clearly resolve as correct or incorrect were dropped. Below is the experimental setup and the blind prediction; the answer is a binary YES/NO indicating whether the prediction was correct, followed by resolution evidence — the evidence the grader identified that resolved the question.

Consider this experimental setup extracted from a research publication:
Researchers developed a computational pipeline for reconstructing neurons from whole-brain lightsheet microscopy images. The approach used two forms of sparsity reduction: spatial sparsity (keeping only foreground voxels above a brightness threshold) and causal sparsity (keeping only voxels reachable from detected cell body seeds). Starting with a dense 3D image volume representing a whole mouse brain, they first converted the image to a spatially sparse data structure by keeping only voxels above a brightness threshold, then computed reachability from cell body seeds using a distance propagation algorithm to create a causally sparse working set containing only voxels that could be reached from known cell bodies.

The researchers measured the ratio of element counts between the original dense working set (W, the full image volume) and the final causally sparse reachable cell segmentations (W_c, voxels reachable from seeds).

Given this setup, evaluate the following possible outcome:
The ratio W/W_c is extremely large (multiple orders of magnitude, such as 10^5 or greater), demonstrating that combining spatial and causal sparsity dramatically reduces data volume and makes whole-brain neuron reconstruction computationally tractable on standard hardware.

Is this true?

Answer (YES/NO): NO